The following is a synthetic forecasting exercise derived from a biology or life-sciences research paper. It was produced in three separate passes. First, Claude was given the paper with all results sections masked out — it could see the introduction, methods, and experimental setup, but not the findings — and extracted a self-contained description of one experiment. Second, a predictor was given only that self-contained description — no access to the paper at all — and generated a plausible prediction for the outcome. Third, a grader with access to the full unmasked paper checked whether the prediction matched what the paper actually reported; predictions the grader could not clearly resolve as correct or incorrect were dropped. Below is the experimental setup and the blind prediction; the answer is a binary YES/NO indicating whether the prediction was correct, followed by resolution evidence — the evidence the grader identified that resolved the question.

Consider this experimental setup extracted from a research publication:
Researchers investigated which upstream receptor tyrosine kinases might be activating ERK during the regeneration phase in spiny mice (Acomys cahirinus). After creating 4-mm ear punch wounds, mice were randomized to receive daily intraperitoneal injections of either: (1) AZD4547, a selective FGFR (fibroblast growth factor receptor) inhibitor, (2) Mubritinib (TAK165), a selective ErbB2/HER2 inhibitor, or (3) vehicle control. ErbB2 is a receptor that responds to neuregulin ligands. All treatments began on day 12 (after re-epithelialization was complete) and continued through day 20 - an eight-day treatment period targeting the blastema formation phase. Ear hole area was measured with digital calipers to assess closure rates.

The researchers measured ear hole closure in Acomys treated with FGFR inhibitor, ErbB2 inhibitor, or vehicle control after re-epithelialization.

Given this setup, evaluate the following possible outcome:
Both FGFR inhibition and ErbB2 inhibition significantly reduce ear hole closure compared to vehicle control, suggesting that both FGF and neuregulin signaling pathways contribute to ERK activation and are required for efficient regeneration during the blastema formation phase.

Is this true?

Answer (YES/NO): YES